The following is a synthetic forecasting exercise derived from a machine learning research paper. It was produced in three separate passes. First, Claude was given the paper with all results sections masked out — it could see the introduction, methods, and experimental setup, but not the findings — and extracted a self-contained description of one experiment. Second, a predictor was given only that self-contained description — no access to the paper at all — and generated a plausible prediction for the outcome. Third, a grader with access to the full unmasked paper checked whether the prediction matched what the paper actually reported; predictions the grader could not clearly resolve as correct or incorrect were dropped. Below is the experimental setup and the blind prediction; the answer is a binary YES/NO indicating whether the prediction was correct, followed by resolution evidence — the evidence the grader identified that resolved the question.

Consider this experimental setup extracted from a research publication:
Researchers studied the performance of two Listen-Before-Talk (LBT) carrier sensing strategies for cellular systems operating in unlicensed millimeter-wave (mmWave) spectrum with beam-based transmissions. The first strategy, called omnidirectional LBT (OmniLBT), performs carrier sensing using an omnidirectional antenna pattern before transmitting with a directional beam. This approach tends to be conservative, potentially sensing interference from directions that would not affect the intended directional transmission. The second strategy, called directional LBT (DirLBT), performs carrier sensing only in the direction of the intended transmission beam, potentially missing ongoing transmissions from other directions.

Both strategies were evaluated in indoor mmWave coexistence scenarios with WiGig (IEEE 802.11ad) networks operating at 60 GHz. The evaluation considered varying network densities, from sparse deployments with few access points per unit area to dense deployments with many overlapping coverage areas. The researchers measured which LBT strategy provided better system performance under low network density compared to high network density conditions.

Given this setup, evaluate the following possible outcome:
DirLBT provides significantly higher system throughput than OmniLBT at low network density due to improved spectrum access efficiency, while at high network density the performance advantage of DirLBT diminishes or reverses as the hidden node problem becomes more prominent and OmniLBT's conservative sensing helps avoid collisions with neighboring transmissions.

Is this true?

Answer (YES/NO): YES